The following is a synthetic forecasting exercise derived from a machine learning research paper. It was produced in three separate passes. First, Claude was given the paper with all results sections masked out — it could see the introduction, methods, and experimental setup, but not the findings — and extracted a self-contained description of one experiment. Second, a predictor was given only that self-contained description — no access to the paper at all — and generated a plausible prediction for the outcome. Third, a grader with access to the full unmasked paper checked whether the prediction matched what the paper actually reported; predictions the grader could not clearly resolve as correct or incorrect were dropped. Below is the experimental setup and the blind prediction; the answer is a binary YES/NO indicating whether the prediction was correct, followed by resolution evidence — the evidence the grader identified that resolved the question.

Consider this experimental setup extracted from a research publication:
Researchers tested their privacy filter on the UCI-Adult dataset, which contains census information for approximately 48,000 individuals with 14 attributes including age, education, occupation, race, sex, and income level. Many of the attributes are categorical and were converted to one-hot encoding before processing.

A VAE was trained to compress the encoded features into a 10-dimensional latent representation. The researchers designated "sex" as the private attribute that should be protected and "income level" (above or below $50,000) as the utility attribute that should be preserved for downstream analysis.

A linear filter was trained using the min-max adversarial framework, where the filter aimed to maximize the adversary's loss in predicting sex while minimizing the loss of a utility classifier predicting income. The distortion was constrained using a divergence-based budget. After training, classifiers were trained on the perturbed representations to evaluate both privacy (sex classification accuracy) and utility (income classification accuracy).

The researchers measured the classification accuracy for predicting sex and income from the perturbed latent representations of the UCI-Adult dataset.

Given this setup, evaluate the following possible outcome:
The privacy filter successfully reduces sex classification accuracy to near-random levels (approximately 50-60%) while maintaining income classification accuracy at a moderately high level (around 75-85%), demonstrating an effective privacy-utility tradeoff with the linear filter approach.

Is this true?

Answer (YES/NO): NO